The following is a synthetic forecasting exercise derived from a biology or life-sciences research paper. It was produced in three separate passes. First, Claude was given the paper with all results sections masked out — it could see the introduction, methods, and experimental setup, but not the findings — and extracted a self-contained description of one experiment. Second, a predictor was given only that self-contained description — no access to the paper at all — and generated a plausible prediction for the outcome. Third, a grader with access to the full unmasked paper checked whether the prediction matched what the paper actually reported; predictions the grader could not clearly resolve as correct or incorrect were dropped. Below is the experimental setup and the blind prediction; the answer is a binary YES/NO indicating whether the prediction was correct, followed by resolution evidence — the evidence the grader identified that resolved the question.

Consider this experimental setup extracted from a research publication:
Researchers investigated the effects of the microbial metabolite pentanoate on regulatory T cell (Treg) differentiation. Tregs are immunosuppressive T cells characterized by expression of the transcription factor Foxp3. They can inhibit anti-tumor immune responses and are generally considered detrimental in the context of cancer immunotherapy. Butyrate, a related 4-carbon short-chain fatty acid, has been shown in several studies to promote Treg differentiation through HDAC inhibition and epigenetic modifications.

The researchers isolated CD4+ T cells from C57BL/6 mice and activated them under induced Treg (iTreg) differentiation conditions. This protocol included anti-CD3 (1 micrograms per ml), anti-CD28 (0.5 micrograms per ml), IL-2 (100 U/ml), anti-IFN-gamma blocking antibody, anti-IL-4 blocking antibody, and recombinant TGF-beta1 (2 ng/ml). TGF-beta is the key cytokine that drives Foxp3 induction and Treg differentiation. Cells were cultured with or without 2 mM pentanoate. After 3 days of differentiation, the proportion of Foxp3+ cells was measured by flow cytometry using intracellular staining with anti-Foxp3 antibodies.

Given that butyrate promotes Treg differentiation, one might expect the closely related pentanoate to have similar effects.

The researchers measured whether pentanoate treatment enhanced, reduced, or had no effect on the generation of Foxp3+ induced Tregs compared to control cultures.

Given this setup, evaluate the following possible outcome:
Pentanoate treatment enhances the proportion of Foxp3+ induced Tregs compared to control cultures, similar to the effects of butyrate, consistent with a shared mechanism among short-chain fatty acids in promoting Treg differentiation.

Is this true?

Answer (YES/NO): NO